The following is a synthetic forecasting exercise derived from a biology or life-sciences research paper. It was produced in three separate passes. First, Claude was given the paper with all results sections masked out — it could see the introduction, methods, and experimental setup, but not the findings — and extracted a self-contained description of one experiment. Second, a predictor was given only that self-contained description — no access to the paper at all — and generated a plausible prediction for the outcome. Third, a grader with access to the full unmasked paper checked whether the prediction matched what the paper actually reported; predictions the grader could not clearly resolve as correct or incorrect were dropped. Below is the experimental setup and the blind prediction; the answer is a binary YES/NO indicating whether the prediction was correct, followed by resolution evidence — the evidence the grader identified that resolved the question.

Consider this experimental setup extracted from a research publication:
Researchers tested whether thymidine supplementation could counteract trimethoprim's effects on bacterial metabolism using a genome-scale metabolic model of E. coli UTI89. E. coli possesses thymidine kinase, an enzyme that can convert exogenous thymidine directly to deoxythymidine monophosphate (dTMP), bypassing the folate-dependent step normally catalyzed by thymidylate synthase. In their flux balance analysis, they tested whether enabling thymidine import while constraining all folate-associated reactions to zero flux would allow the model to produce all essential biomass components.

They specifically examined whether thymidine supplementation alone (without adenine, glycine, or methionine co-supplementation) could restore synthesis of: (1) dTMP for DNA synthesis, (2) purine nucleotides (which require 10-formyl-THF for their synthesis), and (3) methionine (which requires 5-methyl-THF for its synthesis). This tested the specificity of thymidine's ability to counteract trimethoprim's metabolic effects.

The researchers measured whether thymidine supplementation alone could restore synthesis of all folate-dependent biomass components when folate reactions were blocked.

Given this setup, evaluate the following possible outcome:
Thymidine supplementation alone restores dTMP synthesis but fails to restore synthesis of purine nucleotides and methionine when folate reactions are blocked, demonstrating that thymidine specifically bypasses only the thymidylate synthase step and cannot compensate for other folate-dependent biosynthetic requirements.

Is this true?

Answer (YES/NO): YES